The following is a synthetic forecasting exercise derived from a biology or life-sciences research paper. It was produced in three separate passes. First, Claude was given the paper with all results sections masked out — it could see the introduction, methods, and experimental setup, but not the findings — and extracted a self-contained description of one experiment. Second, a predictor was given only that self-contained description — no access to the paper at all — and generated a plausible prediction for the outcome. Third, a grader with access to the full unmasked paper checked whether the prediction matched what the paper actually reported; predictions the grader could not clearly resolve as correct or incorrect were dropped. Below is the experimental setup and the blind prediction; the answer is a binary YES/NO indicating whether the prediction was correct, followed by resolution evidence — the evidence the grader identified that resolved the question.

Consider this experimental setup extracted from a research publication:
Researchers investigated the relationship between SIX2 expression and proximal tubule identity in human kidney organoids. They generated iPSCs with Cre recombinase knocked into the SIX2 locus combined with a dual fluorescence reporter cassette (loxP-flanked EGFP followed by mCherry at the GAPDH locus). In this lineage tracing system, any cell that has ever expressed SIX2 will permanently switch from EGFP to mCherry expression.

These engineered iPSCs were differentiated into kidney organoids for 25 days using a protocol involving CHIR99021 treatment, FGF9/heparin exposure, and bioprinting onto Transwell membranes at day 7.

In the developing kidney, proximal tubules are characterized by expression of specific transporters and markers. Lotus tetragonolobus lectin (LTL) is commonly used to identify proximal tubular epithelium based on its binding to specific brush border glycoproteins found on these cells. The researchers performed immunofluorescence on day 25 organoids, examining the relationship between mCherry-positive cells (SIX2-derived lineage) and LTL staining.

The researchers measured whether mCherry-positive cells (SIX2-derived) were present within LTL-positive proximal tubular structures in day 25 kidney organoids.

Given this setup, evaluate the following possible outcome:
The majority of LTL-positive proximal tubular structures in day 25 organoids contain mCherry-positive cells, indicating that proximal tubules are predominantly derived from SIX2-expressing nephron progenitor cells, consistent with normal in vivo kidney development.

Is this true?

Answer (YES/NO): YES